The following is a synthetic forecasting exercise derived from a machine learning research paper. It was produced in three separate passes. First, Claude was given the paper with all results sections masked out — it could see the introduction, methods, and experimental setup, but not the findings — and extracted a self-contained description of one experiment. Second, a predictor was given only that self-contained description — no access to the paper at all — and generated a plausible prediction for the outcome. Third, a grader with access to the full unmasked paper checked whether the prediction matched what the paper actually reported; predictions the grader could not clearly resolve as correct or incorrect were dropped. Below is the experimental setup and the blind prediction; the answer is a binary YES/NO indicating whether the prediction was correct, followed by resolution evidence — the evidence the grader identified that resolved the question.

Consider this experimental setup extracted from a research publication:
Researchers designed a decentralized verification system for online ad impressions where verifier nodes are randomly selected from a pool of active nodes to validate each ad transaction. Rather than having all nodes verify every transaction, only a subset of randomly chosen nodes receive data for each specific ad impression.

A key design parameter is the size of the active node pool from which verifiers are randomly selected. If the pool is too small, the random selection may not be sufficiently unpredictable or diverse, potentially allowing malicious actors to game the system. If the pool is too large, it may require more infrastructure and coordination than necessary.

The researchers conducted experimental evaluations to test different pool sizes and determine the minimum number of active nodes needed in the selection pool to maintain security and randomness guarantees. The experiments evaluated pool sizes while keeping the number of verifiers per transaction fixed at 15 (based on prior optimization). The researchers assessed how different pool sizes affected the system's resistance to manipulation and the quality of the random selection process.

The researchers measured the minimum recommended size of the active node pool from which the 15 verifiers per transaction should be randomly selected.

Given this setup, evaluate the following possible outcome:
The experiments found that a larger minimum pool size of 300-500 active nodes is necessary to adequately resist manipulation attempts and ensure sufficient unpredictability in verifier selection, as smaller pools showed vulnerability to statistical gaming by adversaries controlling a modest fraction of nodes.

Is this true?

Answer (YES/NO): NO